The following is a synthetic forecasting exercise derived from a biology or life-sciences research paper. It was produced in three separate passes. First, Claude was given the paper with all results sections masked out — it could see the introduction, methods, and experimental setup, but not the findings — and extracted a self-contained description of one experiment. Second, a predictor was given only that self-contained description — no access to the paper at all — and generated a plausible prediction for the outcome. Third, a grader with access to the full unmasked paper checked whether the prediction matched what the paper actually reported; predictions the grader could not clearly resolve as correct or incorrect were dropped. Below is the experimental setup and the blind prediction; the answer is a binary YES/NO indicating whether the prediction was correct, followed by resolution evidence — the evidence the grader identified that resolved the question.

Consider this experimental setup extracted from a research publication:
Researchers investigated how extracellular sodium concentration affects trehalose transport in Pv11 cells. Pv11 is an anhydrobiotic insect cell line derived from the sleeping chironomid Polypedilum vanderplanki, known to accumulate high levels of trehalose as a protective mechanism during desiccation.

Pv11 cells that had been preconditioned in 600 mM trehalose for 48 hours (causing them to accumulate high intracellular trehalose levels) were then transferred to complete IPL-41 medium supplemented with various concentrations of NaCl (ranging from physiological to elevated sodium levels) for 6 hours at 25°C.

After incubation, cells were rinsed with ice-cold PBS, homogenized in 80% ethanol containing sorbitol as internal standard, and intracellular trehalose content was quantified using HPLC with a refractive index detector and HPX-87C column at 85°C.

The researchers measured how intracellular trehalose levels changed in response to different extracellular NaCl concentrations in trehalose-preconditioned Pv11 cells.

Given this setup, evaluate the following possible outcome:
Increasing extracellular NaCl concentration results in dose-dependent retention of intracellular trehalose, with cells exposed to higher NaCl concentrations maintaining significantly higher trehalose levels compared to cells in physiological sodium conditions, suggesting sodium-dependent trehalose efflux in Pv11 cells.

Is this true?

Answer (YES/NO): NO